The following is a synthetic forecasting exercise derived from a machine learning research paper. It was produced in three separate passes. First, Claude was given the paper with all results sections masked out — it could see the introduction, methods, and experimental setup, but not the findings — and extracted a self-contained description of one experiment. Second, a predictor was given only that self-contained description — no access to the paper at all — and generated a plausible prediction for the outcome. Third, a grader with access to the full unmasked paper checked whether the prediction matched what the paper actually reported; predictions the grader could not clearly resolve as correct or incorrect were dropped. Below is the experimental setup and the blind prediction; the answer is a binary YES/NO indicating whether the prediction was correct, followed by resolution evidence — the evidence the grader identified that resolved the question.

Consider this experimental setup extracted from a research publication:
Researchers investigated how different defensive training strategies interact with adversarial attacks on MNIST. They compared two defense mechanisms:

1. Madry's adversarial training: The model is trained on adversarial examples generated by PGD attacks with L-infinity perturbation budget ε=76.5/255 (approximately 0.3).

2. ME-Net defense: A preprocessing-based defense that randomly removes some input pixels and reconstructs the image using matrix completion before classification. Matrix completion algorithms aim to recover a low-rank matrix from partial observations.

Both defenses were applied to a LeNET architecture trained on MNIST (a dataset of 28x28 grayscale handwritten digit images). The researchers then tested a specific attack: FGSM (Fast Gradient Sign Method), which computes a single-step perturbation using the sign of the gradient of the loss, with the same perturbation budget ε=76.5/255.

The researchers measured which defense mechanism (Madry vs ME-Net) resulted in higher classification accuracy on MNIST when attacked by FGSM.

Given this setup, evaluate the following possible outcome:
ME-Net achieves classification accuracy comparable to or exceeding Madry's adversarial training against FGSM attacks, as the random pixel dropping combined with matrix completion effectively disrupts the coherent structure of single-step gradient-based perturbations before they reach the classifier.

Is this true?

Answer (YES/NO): NO